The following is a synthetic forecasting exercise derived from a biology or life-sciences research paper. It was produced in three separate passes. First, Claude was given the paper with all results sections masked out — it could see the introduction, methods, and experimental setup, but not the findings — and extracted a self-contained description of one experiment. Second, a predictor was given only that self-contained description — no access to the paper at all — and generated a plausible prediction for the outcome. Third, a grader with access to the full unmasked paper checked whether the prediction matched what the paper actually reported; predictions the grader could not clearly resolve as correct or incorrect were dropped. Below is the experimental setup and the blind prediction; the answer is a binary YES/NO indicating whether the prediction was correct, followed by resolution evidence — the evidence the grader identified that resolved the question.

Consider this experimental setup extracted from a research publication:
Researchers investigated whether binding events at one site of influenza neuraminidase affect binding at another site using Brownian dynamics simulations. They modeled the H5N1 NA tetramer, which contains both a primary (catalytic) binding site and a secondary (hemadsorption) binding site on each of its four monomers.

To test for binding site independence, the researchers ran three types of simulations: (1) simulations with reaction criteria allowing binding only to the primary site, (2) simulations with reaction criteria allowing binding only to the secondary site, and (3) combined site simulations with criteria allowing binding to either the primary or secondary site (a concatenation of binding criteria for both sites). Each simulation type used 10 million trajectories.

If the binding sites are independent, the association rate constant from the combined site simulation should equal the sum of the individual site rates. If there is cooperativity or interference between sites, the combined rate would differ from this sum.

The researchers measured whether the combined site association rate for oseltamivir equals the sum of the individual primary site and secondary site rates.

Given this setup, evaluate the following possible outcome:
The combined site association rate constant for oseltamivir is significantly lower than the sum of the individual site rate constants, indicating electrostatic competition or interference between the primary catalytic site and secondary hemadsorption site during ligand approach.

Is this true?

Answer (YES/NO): NO